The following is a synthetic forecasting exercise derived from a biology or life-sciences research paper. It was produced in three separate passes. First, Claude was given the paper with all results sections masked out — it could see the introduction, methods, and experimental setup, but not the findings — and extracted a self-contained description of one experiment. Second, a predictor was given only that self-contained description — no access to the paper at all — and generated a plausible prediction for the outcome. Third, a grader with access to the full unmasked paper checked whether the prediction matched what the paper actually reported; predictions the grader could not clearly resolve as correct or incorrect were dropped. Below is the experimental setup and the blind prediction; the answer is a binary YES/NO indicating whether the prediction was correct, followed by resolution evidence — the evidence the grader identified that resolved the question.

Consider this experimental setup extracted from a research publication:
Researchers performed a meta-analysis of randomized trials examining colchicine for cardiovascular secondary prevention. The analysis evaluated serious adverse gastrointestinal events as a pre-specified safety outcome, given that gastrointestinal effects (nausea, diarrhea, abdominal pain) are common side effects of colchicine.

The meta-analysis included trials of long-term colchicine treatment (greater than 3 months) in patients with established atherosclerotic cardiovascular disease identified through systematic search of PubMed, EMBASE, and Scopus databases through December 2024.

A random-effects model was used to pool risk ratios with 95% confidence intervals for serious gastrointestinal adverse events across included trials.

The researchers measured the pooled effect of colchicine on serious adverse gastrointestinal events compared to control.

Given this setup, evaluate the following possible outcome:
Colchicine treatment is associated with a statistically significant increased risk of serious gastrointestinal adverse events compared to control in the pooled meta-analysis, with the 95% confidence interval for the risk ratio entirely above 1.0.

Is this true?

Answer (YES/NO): NO